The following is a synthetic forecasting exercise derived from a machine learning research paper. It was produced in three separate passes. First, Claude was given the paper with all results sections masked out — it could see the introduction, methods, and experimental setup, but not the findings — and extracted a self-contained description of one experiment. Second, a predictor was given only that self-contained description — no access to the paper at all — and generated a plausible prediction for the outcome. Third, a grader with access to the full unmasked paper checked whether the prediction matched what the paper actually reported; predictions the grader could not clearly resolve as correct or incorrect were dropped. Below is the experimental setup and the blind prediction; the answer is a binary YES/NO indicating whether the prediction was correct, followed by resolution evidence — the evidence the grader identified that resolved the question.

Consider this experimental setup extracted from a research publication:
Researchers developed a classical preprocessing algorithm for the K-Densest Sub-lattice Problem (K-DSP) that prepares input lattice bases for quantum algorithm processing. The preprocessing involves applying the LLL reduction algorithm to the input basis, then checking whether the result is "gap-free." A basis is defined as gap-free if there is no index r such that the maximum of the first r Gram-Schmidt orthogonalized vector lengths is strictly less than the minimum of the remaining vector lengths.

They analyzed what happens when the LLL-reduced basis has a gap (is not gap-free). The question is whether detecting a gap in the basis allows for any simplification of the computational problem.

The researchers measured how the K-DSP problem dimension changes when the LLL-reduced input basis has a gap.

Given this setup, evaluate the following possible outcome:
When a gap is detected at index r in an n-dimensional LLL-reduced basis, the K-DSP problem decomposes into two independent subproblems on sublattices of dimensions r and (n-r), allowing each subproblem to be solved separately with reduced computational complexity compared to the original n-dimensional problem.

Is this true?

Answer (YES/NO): NO